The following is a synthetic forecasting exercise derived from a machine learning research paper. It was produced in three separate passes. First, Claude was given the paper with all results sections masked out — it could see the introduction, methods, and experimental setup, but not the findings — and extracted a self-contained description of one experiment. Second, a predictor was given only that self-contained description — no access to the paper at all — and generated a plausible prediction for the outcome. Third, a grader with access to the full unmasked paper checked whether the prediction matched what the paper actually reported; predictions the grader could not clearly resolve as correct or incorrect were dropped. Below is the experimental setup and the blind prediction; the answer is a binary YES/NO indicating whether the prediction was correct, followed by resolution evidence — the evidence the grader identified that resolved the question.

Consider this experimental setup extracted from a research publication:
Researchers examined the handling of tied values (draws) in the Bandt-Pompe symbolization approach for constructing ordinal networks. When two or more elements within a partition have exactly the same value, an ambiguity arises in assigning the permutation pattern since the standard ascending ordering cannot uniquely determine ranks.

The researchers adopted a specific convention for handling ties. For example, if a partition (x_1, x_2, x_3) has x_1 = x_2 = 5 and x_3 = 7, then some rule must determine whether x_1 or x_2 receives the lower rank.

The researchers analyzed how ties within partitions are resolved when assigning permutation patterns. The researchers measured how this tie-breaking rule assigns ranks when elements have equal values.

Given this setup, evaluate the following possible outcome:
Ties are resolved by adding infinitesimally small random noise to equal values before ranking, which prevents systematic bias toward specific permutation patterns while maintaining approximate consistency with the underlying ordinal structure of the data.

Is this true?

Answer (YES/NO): NO